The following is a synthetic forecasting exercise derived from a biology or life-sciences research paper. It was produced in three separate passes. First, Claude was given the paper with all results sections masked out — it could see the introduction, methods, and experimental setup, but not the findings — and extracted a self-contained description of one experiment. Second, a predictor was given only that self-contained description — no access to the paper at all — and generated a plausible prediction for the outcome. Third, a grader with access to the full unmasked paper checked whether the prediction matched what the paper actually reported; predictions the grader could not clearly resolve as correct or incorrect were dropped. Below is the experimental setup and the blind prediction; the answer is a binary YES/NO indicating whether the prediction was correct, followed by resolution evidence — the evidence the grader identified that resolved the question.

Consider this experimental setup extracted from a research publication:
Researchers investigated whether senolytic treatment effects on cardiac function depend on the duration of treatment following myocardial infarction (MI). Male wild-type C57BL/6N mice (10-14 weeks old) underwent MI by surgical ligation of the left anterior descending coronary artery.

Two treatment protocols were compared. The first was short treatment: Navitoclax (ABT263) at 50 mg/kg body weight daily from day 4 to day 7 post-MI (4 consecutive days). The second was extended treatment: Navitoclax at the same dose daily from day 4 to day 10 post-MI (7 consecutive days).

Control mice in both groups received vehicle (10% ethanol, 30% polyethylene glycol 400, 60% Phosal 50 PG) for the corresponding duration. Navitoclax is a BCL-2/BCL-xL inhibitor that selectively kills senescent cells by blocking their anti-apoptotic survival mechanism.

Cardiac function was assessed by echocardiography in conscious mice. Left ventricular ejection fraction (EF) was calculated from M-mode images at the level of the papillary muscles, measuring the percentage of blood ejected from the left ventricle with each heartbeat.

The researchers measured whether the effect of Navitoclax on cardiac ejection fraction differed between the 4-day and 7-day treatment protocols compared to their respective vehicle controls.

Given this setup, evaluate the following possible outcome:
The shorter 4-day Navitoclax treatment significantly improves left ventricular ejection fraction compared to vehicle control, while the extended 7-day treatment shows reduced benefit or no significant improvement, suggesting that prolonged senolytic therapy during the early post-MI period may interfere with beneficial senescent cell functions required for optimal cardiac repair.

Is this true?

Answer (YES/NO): NO